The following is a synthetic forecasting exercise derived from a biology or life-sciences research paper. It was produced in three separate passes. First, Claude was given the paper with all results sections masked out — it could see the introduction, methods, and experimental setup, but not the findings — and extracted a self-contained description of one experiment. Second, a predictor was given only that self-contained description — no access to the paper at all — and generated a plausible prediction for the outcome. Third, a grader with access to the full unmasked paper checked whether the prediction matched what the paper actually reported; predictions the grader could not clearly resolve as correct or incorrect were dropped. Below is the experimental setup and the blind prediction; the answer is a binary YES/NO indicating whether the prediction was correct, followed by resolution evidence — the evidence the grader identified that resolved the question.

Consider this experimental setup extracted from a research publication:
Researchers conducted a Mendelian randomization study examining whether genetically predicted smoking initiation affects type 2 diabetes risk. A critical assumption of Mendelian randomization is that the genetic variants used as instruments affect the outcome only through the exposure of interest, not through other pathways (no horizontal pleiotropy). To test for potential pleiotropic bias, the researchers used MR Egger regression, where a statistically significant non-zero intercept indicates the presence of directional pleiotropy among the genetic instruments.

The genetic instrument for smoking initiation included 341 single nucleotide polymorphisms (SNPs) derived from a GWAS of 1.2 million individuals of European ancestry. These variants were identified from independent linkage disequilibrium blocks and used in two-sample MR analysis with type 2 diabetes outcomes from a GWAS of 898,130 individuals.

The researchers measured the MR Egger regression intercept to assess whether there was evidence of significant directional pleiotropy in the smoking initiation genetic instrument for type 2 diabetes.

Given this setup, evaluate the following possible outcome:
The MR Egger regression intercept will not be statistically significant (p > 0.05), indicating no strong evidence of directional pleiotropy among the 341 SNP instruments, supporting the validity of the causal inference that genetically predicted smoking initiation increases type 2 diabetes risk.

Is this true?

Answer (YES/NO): YES